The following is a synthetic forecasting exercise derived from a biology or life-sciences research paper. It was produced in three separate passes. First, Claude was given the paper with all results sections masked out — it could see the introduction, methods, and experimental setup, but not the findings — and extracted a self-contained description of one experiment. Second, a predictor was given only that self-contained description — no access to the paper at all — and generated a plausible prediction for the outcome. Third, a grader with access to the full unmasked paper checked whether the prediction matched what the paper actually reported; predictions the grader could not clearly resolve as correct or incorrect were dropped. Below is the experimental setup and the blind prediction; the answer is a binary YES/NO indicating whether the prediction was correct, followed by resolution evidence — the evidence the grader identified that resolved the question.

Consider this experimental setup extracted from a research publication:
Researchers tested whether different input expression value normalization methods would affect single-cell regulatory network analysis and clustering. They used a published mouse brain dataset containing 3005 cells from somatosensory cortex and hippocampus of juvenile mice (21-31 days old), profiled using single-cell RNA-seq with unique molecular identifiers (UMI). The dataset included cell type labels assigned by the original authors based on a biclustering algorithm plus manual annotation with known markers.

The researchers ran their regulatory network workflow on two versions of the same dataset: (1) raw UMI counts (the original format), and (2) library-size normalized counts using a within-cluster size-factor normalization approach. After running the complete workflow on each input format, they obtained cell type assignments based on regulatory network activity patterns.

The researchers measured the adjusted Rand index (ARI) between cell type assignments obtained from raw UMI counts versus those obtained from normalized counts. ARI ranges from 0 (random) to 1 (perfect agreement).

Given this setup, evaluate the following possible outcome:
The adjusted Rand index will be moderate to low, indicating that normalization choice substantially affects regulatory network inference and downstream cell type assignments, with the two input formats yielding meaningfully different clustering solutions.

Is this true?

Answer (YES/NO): NO